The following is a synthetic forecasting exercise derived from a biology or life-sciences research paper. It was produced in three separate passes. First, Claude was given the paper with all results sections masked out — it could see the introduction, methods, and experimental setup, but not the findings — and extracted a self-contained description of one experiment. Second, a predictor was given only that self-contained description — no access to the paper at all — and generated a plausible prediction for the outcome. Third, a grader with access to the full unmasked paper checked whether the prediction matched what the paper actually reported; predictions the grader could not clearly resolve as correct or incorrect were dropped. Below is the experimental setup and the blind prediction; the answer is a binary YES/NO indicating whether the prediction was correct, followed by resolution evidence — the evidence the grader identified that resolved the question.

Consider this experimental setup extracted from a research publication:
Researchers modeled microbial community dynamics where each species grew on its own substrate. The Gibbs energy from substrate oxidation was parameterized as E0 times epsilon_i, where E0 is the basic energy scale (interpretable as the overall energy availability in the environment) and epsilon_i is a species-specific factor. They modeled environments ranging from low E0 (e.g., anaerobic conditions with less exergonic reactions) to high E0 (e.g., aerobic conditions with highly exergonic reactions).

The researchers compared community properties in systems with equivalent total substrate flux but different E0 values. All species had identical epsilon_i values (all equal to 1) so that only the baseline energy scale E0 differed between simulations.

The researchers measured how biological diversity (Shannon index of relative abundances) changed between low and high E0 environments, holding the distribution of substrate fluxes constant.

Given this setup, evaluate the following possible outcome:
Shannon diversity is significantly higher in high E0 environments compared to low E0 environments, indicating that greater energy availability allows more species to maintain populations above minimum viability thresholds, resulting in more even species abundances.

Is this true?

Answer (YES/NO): NO